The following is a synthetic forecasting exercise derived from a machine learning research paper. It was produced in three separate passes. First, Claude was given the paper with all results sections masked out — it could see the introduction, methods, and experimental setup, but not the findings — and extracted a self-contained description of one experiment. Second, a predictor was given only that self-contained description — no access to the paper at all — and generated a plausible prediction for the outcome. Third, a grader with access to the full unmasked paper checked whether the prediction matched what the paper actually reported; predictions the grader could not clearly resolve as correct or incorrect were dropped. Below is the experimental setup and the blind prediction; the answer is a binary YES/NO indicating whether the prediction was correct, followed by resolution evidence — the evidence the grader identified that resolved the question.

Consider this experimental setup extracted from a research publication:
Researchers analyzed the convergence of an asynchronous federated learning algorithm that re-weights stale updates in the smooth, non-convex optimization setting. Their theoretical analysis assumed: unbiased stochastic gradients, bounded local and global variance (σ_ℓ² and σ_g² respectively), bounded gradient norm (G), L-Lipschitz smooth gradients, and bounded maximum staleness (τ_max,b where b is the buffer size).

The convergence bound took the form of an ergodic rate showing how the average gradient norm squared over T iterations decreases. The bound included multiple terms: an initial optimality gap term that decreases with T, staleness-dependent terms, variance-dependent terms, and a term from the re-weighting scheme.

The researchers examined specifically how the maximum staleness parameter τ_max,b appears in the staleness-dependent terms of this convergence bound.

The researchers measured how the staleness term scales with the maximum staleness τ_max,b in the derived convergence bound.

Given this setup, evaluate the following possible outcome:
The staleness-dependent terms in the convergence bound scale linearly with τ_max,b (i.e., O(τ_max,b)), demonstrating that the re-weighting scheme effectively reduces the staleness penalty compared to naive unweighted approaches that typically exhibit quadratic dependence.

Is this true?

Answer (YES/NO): NO